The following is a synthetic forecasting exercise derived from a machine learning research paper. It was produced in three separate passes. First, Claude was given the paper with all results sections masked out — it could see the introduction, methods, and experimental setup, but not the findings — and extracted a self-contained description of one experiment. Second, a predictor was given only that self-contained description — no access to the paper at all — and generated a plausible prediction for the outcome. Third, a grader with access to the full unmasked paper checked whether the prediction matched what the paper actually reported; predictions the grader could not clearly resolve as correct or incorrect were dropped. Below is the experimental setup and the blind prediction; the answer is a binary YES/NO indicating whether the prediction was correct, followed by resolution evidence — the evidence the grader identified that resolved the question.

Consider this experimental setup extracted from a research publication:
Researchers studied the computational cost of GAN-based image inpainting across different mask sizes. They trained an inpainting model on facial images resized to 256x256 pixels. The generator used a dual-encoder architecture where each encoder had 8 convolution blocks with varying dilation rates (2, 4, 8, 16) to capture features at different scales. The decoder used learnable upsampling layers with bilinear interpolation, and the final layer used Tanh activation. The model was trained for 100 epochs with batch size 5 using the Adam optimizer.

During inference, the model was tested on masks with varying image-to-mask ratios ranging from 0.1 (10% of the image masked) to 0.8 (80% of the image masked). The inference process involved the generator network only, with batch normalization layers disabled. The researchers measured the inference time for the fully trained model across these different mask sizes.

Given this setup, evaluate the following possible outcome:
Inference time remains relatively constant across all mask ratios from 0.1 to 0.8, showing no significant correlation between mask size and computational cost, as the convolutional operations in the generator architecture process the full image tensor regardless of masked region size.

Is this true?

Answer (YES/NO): NO